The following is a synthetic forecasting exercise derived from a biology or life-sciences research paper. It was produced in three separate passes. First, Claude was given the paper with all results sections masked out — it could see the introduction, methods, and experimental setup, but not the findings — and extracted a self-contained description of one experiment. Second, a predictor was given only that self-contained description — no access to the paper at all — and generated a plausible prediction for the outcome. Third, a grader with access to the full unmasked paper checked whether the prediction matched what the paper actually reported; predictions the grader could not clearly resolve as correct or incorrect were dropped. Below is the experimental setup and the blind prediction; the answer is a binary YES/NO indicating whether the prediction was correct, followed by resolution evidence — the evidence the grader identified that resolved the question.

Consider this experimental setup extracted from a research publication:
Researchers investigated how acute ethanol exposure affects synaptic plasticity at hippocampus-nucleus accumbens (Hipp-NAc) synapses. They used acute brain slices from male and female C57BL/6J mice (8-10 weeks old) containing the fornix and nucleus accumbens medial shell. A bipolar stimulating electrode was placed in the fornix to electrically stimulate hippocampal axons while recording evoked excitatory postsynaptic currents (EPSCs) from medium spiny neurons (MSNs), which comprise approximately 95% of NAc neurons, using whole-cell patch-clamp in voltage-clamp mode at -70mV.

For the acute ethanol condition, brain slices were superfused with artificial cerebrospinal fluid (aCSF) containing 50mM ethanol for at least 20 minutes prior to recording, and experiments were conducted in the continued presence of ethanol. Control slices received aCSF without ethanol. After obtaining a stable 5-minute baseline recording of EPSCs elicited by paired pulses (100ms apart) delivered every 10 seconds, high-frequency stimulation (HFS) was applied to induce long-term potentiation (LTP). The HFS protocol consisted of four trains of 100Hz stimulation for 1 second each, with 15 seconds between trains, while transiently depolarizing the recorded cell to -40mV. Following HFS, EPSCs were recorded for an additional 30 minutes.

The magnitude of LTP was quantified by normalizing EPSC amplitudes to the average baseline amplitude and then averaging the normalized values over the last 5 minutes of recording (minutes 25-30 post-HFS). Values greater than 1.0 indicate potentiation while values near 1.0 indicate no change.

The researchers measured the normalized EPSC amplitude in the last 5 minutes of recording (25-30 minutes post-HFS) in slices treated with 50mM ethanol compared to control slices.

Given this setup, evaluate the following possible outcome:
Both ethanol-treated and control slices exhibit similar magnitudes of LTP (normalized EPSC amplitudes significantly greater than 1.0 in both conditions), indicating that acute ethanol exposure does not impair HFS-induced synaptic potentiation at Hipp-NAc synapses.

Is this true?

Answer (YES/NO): NO